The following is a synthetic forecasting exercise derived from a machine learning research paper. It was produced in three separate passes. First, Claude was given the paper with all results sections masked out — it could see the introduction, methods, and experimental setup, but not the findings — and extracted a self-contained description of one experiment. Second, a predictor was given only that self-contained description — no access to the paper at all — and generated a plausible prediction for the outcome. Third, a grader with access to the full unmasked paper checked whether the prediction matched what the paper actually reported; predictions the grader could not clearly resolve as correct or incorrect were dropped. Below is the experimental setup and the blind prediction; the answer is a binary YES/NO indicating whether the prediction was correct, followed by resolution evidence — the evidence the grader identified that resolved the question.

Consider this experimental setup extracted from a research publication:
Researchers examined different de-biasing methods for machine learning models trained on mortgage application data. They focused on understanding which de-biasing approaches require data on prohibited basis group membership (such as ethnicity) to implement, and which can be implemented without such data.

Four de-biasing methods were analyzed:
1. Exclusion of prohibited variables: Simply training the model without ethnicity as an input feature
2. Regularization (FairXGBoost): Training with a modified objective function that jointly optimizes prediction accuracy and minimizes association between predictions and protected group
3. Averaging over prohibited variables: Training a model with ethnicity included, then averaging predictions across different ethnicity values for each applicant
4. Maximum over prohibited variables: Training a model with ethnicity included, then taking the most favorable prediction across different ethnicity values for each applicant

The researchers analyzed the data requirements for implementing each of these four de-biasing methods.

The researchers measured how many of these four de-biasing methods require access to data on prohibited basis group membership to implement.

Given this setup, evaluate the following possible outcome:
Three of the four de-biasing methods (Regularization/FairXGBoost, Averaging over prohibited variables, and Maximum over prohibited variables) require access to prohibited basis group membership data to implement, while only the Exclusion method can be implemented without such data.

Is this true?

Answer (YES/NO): YES